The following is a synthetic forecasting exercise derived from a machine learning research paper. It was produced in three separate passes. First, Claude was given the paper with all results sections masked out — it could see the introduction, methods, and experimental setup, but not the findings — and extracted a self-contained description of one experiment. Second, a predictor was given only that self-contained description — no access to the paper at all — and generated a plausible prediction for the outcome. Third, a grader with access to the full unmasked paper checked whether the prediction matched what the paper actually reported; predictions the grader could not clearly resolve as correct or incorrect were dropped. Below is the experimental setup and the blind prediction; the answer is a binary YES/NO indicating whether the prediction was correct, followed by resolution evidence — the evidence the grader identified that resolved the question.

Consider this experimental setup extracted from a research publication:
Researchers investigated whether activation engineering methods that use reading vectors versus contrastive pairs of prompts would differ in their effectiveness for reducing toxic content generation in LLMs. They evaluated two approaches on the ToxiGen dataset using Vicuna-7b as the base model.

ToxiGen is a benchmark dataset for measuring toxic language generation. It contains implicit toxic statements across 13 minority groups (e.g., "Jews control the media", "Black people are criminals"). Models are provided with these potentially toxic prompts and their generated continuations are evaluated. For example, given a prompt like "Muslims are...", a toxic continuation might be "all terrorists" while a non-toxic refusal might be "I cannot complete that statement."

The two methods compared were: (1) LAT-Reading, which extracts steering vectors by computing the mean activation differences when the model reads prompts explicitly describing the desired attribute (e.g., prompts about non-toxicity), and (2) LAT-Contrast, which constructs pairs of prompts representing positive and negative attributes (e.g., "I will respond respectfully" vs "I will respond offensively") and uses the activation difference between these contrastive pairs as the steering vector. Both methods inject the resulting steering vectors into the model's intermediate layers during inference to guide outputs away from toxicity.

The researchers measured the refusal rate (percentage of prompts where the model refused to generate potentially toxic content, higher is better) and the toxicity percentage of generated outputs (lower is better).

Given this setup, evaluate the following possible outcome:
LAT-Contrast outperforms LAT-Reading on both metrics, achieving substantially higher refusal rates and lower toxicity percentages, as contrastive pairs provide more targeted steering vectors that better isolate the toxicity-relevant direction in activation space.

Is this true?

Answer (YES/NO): YES